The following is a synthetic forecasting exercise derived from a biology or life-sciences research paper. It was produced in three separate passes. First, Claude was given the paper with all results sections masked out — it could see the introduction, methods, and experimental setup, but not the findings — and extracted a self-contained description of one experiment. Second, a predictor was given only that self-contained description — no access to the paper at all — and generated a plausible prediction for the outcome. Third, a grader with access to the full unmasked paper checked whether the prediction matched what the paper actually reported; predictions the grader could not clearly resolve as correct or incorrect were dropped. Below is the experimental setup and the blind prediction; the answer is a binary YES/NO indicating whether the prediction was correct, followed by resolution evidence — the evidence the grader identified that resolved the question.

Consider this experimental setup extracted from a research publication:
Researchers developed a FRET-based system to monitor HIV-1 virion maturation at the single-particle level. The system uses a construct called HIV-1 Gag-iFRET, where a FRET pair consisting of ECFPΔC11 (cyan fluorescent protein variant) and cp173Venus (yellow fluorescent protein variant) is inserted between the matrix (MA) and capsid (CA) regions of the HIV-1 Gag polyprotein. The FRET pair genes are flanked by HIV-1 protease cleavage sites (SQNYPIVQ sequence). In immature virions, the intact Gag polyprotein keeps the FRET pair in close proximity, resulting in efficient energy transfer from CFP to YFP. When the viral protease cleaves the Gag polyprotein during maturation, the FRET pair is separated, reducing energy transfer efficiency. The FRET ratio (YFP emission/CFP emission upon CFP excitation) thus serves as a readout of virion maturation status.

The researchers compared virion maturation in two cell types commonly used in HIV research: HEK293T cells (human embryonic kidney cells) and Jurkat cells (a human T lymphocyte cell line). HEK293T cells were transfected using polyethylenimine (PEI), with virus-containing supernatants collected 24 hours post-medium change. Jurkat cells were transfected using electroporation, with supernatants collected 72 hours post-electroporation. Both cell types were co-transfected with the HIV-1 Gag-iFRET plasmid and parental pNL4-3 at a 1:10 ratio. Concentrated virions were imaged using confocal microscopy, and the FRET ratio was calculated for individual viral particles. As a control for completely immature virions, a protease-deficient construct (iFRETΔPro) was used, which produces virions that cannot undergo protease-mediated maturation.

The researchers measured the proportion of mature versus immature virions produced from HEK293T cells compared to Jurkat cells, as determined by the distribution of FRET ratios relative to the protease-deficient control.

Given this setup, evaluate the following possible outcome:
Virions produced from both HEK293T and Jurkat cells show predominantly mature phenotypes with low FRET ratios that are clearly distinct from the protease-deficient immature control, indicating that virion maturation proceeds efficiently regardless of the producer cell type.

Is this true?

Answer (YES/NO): NO